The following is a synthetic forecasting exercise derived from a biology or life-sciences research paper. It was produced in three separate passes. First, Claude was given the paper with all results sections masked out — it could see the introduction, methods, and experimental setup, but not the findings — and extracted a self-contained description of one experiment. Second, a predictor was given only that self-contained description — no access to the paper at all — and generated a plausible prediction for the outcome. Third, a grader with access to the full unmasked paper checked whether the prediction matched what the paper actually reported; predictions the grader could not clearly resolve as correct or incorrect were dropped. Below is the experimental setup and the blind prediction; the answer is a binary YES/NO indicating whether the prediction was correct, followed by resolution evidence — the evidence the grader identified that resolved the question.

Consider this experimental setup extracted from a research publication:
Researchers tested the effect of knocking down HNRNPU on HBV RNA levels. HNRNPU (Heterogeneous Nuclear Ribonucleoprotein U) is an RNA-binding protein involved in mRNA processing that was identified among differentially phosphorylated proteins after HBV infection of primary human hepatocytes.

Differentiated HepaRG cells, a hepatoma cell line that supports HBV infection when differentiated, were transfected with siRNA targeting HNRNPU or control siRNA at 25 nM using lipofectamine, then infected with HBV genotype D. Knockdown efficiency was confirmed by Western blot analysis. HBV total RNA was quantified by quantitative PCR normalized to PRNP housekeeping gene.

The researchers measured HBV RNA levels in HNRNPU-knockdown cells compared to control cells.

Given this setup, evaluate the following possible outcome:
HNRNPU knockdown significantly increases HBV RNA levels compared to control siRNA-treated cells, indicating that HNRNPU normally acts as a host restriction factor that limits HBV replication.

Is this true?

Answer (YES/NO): YES